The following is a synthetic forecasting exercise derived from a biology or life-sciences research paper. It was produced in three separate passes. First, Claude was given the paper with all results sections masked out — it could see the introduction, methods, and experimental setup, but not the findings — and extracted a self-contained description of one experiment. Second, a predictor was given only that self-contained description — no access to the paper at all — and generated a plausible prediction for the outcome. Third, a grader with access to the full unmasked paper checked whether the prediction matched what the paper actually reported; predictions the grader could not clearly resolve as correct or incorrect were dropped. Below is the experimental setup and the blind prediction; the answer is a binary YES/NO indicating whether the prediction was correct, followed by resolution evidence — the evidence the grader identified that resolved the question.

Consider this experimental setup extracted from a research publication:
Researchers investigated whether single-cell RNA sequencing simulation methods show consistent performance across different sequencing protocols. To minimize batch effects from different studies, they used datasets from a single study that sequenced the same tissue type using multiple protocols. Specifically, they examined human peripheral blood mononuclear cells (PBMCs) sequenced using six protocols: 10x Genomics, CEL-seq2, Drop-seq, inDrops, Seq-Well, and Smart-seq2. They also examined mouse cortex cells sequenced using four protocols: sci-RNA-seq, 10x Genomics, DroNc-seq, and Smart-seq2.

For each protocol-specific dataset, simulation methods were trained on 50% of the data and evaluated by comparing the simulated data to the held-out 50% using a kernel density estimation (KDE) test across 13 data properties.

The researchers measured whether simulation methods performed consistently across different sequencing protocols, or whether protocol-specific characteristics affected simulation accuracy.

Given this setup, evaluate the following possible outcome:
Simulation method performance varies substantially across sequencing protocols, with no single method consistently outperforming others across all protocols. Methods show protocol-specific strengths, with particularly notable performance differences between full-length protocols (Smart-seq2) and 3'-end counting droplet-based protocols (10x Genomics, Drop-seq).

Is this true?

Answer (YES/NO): NO